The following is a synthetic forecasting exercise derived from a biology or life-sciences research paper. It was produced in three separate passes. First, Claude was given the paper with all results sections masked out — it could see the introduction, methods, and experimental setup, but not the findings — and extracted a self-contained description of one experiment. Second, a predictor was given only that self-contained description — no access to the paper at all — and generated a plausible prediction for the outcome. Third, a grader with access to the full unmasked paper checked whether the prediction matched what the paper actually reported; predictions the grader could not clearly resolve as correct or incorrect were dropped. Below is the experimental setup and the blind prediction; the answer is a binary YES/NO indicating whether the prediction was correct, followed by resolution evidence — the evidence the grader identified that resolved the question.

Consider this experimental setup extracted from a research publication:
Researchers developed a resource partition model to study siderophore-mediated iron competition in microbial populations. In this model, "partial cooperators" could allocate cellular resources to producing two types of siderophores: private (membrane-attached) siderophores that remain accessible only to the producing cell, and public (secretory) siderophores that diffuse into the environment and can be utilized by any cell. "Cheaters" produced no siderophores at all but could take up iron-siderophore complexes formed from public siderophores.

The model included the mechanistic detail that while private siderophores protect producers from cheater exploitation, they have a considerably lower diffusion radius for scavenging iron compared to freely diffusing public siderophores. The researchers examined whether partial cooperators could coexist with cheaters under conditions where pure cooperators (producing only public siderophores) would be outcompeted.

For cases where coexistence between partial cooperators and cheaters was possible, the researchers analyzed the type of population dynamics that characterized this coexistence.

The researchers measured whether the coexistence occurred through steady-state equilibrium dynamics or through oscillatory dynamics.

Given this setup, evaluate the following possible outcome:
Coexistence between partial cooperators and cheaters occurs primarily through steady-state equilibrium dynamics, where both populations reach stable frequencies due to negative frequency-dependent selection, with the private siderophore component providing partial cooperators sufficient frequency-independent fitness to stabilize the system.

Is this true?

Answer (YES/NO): NO